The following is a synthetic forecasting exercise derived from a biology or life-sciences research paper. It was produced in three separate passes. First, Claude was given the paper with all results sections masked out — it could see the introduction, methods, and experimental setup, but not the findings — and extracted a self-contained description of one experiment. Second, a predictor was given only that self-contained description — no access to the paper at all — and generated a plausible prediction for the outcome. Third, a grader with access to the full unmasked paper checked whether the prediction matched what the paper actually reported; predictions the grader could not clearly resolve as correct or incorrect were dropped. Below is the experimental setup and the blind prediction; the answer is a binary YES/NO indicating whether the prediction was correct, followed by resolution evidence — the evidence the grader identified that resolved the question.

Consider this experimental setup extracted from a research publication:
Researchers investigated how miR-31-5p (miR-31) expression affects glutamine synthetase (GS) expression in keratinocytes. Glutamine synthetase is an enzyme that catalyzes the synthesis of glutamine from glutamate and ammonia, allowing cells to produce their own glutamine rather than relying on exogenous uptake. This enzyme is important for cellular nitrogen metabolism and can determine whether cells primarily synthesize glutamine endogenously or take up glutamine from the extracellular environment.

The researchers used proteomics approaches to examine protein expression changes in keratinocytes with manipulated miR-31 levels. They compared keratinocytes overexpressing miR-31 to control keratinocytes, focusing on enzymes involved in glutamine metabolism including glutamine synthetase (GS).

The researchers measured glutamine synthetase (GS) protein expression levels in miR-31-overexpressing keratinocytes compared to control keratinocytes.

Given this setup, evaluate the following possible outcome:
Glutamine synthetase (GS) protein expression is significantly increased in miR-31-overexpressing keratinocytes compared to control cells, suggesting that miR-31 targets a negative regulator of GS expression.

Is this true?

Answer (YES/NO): NO